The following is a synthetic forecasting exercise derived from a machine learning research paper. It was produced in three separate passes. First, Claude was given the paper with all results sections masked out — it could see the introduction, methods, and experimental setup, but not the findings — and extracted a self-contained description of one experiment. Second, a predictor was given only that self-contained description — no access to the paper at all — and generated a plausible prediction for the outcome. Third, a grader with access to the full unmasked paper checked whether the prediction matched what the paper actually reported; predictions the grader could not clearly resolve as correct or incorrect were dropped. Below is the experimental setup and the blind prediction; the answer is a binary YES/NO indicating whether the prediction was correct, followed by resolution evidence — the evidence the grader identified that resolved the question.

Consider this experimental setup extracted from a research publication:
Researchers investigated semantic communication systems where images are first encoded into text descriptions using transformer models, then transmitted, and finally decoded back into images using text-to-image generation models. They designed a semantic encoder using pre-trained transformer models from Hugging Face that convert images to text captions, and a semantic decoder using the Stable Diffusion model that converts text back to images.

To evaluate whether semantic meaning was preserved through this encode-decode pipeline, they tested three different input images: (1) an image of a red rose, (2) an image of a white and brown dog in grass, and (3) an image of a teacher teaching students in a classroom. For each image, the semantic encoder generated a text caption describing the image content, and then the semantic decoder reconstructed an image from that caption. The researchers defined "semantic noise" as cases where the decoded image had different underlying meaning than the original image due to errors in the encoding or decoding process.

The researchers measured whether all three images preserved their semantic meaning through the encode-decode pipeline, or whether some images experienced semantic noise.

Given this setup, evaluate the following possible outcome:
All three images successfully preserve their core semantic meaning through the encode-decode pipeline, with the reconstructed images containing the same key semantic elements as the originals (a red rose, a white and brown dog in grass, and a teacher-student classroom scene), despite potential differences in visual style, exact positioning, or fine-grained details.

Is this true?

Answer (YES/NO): NO